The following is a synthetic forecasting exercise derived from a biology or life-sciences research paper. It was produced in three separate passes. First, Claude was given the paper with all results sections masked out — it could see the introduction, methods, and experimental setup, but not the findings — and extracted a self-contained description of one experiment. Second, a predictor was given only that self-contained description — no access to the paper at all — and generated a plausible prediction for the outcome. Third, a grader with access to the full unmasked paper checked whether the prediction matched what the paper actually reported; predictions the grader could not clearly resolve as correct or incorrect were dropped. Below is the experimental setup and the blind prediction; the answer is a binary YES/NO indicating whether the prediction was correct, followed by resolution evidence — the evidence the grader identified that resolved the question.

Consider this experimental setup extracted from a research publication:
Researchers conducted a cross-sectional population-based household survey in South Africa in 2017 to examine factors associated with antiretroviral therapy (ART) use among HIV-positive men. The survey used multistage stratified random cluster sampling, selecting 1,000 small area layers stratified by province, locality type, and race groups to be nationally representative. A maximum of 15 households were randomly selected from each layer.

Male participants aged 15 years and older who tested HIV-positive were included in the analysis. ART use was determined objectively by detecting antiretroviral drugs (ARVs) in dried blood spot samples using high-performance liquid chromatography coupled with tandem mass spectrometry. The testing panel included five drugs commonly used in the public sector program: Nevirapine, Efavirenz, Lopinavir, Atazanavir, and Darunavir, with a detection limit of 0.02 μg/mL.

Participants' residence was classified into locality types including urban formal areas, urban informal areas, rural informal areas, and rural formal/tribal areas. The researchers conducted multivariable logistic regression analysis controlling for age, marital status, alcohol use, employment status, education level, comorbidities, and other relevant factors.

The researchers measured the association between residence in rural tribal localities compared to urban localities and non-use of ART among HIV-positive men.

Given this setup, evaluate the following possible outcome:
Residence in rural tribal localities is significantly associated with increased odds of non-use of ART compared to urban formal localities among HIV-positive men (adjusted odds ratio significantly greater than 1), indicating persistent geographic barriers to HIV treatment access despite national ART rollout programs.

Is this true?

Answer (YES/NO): NO